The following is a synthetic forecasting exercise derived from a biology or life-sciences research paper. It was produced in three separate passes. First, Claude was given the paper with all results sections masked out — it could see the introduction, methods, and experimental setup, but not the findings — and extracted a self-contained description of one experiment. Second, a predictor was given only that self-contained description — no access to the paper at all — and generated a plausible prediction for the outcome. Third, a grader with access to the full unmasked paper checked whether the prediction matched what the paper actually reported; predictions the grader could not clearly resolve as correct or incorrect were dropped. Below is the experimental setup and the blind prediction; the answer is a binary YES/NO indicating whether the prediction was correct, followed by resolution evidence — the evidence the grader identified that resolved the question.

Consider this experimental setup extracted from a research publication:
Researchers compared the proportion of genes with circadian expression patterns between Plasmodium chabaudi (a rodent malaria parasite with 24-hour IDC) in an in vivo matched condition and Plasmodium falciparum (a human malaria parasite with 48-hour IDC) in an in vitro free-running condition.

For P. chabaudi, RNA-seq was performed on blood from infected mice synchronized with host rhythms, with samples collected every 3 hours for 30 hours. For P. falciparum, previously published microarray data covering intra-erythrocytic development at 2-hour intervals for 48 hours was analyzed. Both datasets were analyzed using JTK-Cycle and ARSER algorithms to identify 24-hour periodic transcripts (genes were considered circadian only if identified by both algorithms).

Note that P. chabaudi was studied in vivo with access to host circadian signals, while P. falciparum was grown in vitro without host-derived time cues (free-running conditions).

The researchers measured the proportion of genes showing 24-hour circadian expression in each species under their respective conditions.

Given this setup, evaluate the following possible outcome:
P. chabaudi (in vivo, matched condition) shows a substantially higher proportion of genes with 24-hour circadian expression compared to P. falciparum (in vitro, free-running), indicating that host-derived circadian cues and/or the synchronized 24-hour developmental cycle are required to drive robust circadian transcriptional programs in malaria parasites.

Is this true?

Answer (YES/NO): YES